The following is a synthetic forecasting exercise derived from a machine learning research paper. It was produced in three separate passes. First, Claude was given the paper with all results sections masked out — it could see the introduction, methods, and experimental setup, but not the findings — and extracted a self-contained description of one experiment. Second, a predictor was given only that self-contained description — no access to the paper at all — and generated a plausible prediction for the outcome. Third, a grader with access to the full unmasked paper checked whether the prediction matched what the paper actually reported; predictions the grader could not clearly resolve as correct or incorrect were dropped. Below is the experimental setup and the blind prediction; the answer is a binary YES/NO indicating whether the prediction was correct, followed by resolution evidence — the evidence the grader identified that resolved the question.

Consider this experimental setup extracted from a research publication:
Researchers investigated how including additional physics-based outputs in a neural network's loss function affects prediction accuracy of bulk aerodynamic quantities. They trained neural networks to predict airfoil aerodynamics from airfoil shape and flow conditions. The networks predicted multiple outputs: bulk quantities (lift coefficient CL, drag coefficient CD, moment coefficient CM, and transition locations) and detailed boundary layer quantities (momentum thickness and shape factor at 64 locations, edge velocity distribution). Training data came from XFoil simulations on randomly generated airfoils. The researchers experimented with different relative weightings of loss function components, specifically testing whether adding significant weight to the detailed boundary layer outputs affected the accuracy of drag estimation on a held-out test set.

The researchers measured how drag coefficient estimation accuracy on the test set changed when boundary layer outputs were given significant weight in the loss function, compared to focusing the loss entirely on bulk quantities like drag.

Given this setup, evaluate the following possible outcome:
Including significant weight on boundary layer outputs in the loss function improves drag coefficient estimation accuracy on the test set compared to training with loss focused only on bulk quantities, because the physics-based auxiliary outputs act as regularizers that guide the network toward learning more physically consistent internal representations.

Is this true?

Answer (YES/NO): YES